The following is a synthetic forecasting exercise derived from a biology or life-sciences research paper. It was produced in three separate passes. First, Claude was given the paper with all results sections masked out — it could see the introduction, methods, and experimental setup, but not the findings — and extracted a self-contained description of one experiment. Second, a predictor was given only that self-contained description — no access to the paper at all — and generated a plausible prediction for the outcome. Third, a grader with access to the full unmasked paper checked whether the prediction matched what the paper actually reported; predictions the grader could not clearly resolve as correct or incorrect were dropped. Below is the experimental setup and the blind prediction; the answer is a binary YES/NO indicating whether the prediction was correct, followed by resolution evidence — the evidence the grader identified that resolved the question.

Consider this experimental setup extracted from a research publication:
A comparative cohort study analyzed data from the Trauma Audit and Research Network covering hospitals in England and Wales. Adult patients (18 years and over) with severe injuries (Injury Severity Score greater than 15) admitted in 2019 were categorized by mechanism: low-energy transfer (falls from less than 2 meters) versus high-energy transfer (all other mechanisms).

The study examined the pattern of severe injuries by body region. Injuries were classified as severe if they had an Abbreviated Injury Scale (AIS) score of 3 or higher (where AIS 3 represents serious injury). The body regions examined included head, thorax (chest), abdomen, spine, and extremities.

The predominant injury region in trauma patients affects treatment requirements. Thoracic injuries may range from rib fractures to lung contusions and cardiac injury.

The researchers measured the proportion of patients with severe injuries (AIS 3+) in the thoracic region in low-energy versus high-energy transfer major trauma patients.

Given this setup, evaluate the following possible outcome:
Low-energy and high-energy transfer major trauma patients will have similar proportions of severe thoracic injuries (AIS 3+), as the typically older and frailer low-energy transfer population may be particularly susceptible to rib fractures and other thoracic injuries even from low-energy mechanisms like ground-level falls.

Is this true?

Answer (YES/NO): NO